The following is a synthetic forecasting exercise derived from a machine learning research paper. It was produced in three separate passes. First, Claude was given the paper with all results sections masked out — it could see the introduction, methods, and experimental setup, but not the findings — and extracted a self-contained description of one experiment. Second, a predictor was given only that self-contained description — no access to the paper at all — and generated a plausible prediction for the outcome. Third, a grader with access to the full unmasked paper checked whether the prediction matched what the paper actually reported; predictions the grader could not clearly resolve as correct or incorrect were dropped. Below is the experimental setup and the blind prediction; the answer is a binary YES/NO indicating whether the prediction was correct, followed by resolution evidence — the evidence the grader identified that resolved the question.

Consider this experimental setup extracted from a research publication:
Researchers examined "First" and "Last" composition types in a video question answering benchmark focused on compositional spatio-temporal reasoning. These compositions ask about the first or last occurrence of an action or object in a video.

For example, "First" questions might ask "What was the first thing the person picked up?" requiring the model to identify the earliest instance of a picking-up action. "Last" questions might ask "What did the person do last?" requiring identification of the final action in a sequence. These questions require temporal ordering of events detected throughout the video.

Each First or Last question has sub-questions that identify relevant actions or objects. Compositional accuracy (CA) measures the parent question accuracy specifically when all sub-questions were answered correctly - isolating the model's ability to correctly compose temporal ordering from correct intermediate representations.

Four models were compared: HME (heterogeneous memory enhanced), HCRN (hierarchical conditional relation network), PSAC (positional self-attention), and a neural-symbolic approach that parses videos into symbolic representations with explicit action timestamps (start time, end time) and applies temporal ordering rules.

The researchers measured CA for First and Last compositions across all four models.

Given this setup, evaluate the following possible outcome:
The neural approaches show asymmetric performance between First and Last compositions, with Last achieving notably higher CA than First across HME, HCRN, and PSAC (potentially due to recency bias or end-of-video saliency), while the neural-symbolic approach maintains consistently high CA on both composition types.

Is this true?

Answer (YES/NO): NO